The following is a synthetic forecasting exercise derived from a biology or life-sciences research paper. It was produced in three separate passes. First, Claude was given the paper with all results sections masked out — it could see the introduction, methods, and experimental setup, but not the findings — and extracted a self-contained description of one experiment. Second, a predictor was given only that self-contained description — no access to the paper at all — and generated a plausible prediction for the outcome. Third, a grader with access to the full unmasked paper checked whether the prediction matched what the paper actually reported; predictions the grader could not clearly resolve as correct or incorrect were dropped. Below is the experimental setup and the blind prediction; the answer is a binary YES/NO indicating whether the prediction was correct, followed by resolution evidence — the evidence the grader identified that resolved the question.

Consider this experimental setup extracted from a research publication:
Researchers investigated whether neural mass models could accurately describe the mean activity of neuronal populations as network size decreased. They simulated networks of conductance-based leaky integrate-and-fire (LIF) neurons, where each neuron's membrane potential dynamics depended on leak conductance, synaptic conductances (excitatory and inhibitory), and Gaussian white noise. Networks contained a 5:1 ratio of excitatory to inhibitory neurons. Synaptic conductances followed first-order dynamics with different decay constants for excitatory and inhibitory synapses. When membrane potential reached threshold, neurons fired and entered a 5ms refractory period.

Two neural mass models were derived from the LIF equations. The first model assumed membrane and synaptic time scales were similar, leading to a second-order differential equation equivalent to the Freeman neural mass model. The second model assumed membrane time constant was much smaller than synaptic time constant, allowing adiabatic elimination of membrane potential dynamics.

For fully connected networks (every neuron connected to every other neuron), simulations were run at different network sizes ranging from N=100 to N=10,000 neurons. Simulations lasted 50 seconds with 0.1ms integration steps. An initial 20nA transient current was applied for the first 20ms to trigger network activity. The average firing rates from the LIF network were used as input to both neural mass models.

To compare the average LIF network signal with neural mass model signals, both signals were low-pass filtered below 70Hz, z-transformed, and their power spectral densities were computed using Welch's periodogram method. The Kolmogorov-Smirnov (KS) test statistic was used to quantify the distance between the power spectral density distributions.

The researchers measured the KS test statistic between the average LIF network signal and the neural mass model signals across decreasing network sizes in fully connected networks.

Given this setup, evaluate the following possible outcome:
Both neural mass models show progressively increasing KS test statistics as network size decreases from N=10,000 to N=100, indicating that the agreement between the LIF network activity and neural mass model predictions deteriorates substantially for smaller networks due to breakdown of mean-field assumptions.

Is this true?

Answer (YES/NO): NO